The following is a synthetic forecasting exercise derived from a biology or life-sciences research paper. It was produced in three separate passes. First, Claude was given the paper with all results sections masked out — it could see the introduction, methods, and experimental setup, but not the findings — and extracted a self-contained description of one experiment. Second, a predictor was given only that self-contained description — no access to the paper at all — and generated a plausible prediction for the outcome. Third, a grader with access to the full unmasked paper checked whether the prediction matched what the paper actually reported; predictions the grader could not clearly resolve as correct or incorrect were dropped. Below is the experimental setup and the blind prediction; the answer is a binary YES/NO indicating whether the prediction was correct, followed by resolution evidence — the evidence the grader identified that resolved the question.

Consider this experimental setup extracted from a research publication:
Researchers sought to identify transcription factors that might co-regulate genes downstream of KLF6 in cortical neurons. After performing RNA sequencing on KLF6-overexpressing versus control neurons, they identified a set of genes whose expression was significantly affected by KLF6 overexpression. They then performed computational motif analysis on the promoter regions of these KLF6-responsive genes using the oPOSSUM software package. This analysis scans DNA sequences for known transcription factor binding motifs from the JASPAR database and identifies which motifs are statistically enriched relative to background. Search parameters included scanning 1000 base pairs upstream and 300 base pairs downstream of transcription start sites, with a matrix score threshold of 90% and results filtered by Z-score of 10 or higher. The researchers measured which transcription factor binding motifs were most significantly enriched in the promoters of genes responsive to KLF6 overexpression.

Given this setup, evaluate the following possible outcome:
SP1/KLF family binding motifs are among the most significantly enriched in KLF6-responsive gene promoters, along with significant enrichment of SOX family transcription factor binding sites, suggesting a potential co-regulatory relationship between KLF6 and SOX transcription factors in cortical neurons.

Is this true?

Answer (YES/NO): NO